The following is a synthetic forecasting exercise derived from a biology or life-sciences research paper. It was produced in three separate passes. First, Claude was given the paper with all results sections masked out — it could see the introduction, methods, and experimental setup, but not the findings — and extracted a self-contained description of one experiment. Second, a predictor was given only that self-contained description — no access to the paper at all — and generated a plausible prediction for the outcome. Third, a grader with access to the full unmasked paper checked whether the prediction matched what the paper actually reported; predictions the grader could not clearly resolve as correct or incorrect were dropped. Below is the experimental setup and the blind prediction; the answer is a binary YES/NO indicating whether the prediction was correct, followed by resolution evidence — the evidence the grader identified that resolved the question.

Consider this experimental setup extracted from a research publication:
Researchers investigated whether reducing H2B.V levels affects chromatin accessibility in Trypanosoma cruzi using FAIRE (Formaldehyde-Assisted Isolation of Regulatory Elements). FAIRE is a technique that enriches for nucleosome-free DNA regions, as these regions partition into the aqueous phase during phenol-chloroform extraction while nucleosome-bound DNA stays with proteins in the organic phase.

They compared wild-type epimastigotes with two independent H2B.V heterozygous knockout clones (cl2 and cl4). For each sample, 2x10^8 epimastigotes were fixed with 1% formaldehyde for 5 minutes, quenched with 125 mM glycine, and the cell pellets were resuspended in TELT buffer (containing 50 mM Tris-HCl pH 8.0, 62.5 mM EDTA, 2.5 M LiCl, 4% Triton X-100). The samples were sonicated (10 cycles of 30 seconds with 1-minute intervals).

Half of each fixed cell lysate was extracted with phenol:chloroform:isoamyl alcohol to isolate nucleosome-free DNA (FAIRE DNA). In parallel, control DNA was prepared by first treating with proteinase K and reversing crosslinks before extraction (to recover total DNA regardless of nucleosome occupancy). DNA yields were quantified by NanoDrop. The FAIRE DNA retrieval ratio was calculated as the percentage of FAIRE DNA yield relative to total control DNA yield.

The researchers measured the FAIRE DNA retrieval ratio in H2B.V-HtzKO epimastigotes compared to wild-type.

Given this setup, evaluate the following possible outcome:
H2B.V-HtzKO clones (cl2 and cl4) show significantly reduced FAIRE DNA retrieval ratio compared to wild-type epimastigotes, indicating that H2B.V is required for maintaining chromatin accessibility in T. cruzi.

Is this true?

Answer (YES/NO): NO